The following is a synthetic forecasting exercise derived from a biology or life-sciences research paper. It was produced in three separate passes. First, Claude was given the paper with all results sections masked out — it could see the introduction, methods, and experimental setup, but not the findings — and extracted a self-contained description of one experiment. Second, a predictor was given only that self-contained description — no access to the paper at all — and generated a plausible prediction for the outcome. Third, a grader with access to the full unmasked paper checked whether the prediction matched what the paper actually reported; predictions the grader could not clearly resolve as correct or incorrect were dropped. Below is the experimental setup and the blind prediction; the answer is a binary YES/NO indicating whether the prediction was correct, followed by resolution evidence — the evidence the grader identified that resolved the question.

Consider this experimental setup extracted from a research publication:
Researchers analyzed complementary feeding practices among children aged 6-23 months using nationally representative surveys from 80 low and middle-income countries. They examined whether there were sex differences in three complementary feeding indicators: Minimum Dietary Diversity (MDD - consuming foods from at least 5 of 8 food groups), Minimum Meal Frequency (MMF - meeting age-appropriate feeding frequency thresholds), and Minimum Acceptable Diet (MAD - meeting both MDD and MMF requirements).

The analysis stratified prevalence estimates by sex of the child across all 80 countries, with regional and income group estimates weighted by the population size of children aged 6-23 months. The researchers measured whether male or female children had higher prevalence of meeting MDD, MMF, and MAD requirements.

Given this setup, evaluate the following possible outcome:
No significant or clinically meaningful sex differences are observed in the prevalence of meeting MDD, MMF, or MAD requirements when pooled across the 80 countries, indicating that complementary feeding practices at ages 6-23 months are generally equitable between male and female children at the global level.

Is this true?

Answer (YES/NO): YES